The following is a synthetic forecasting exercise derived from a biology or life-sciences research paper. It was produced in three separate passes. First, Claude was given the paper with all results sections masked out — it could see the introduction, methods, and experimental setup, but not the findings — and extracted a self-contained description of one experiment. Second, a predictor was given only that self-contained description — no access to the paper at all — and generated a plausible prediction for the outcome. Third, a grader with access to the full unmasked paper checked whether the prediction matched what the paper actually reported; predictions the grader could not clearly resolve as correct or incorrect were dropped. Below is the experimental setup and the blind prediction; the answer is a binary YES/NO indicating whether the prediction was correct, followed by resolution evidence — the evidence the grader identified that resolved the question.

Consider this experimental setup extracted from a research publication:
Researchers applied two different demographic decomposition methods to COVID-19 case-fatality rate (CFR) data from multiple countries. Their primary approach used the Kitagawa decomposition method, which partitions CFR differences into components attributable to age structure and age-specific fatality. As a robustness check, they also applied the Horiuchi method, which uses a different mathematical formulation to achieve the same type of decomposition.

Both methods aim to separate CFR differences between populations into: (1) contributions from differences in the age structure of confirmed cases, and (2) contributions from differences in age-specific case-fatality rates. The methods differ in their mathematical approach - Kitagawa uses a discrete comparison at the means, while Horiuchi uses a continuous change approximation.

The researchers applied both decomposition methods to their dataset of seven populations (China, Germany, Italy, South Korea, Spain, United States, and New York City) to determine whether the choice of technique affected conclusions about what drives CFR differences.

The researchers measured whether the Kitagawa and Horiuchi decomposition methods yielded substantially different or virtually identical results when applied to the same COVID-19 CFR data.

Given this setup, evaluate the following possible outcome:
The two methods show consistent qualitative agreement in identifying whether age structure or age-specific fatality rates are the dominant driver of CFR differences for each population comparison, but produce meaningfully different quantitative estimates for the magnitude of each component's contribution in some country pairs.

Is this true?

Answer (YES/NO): NO